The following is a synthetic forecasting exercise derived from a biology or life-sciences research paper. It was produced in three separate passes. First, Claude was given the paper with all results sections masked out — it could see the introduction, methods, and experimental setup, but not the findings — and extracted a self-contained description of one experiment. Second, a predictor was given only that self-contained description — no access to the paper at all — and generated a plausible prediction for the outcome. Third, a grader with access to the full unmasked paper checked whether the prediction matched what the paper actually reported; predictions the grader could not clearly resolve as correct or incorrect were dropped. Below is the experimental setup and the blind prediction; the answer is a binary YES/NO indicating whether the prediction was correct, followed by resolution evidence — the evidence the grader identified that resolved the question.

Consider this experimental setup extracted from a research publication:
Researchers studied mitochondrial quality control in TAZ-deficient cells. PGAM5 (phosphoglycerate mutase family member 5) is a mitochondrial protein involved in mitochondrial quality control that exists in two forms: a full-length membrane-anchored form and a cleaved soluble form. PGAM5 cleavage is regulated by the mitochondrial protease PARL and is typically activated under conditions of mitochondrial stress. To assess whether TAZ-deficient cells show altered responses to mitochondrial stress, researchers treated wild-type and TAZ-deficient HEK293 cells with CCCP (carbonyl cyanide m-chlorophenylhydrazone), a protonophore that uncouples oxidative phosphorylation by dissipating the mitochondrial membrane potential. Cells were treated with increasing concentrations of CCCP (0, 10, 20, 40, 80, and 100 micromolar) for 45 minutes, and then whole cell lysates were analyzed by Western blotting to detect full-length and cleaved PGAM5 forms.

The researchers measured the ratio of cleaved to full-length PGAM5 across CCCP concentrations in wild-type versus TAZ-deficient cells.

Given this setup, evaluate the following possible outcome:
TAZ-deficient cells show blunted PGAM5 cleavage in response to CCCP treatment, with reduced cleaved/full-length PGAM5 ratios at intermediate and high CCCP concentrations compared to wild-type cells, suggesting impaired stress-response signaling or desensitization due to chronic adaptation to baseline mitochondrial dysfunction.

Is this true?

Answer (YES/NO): NO